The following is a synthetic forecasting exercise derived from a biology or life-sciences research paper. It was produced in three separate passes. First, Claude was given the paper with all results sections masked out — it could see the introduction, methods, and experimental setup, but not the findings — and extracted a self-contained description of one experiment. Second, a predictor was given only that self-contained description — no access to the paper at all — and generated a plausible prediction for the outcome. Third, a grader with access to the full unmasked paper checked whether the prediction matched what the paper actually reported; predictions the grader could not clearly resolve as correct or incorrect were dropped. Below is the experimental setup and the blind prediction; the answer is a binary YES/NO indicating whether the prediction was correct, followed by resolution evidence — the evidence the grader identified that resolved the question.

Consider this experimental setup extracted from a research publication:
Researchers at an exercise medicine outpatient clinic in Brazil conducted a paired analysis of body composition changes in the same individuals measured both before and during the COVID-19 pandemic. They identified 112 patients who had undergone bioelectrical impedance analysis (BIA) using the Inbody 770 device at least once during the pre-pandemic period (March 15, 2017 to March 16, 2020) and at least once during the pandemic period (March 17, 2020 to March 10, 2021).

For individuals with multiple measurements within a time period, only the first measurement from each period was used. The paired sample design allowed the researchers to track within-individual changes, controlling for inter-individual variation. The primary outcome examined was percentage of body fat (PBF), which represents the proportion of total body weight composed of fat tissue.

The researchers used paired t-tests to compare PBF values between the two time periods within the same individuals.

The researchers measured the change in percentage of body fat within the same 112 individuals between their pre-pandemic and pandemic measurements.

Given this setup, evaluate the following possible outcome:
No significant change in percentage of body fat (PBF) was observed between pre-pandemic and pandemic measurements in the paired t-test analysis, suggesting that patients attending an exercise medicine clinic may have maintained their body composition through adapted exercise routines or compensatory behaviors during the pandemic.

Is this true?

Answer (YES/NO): NO